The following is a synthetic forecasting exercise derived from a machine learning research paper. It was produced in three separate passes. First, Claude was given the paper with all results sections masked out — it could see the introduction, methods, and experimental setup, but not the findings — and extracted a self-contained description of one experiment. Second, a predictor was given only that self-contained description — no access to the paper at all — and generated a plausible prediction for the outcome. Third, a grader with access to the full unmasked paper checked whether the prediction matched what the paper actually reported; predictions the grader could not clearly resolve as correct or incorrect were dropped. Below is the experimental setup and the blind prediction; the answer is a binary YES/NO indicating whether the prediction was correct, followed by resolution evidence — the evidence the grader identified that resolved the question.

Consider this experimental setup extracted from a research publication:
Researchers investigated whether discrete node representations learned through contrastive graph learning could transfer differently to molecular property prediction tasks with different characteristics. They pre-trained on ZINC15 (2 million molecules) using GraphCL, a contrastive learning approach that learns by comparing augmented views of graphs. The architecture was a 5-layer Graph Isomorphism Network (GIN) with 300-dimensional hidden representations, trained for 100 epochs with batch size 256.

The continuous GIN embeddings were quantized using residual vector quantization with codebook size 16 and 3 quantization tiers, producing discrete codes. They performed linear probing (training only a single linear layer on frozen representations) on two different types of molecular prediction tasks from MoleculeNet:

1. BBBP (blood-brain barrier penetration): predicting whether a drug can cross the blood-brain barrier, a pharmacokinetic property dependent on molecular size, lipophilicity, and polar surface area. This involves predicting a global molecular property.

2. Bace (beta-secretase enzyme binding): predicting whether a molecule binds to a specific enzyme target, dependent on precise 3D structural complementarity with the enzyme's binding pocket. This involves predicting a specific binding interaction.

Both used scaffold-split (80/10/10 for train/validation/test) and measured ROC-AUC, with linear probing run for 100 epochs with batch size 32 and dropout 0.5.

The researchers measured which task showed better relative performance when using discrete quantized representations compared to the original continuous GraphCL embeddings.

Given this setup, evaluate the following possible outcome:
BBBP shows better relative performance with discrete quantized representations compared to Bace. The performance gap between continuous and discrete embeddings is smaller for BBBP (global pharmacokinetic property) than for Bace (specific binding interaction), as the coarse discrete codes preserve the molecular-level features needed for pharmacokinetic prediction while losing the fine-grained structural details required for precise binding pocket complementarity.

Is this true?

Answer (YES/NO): YES